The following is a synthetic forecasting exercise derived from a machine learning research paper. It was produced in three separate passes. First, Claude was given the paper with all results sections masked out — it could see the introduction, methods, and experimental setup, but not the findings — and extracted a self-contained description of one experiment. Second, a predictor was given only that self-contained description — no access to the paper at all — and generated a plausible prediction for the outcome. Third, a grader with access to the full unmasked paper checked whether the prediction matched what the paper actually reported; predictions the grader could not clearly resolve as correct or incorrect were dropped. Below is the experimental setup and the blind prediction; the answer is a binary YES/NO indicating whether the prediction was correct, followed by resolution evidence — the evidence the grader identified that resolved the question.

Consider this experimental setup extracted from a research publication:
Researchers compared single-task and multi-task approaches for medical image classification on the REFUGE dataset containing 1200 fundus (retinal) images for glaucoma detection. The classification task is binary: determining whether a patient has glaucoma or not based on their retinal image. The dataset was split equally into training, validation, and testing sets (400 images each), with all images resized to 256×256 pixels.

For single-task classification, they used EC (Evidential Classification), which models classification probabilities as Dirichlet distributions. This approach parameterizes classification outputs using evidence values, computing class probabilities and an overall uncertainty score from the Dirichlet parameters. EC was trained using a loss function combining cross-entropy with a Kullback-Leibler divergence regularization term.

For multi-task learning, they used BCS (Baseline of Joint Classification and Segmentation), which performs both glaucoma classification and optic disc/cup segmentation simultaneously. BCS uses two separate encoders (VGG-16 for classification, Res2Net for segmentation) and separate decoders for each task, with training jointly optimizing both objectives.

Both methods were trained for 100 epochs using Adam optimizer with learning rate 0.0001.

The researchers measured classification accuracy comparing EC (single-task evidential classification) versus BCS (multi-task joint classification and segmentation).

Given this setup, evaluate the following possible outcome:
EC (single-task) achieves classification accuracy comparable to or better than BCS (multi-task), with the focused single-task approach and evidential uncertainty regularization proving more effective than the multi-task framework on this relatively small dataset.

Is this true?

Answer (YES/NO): NO